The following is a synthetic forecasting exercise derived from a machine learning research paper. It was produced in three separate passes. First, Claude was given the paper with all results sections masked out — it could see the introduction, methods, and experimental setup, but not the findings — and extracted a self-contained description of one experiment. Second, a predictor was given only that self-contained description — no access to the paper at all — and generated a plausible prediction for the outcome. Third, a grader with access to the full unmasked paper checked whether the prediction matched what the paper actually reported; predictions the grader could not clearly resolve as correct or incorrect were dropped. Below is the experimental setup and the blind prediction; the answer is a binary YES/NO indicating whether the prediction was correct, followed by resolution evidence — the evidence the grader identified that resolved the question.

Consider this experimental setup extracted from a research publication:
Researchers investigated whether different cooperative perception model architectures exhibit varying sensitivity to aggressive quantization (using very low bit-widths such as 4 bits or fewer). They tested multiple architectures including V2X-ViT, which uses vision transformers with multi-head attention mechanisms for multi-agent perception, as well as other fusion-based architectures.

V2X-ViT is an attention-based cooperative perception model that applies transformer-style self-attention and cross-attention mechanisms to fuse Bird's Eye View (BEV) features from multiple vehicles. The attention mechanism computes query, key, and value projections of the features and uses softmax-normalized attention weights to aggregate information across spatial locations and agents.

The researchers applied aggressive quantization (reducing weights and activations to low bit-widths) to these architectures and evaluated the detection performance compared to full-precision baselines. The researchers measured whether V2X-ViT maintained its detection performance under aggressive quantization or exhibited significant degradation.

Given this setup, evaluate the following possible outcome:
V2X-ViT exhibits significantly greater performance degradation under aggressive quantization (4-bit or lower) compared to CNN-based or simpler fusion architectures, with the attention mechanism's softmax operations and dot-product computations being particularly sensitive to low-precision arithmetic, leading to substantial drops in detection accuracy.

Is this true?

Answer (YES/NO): YES